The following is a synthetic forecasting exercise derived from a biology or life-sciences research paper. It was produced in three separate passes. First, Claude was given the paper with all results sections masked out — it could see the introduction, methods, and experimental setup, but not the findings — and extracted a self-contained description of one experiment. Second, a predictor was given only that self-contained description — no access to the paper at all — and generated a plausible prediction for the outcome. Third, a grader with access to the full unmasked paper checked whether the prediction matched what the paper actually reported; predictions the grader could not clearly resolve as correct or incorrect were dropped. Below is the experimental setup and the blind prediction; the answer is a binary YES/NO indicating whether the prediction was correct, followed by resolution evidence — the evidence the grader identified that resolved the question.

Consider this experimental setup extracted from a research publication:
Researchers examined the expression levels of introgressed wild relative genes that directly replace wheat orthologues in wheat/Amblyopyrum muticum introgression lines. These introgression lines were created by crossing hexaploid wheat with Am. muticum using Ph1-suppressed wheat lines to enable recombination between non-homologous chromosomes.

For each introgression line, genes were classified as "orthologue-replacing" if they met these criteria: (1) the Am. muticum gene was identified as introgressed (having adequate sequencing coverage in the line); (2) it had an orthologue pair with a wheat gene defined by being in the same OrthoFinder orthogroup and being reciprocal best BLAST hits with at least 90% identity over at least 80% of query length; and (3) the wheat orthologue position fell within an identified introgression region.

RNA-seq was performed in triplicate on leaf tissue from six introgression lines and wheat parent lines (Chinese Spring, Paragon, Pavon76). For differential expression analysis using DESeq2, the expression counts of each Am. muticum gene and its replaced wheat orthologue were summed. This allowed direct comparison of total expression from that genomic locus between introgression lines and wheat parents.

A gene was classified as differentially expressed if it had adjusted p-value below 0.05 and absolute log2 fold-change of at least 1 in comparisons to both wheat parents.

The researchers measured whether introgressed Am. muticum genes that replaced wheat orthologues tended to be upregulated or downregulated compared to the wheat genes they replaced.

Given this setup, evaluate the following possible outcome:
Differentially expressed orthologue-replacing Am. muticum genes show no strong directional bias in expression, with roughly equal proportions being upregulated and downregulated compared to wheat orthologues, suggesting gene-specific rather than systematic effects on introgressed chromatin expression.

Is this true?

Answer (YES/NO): NO